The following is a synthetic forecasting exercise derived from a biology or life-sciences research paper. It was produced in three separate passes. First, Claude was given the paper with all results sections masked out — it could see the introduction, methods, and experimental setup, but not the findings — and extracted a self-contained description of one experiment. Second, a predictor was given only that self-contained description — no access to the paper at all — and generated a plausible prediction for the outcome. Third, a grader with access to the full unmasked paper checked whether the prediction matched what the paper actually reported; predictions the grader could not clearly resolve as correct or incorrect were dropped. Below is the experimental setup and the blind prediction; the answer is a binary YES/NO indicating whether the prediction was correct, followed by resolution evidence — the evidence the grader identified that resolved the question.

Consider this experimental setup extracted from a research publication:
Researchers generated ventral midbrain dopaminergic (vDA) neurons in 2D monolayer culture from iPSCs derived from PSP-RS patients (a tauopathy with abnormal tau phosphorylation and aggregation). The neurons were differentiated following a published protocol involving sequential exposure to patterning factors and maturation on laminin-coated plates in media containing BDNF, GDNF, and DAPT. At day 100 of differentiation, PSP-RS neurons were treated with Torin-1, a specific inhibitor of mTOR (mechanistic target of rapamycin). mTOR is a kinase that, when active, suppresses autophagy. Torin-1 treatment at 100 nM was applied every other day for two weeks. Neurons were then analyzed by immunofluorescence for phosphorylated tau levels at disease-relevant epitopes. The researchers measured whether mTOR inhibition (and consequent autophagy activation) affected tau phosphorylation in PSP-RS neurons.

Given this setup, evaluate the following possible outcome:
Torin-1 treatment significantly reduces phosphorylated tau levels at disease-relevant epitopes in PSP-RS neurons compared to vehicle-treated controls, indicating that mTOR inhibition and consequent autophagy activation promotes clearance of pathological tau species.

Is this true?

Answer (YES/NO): YES